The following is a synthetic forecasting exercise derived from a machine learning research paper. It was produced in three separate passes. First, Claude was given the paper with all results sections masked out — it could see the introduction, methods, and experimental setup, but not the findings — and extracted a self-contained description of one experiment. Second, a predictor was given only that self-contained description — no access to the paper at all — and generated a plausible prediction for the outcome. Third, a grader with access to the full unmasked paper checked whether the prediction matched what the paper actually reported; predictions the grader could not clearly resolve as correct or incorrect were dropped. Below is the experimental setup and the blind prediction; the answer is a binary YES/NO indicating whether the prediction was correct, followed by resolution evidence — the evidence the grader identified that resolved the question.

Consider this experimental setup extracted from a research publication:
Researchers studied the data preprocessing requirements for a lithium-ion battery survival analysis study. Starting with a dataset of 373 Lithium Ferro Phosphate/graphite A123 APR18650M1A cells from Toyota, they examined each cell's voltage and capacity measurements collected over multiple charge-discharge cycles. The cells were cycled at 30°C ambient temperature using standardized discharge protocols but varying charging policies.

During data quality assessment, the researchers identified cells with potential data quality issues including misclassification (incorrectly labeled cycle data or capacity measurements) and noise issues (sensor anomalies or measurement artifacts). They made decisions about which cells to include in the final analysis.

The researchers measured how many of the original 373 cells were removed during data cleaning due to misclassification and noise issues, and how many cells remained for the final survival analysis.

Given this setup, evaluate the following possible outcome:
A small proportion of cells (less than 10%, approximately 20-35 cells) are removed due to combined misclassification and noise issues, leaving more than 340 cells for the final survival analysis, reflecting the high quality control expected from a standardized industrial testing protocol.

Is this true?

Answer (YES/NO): NO